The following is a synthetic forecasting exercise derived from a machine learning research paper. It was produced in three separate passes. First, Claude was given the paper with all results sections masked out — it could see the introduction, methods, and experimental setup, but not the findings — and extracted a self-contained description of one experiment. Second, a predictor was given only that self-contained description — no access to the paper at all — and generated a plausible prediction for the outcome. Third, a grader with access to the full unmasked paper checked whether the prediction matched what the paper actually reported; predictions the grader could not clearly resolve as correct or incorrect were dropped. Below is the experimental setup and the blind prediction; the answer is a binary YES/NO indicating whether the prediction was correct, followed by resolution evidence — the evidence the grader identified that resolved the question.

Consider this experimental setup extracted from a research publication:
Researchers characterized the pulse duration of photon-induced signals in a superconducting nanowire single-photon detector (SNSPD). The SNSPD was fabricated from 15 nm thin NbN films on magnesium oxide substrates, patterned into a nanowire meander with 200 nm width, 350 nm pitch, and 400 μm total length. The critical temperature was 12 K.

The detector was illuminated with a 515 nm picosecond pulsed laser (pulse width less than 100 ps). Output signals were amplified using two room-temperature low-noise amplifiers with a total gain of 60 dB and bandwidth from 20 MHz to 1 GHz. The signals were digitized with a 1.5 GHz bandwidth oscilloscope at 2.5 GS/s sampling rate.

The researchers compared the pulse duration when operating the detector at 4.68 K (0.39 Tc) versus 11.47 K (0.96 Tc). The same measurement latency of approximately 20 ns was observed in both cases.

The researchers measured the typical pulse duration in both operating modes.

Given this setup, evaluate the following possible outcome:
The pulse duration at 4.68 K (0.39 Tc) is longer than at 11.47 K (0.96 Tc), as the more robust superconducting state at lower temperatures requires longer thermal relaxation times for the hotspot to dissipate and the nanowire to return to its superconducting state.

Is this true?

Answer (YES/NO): NO